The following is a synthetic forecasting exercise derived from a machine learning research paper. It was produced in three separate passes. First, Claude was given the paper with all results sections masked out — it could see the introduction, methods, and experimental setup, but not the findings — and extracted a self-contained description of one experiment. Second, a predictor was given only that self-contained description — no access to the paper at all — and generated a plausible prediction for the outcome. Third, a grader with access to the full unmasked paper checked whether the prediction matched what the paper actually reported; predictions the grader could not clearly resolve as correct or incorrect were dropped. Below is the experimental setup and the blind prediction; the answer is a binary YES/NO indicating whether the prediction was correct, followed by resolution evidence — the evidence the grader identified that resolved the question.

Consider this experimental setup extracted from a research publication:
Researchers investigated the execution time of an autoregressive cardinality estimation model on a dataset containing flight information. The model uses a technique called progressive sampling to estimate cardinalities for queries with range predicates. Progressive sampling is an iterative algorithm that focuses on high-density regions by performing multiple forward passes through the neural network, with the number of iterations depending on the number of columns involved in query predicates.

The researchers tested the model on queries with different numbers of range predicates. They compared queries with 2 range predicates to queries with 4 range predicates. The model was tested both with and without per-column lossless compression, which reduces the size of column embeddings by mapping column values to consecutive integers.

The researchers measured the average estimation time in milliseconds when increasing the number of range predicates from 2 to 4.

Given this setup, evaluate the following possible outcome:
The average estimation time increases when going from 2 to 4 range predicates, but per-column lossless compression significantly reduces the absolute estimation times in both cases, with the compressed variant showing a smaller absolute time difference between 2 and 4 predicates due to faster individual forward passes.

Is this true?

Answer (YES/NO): NO